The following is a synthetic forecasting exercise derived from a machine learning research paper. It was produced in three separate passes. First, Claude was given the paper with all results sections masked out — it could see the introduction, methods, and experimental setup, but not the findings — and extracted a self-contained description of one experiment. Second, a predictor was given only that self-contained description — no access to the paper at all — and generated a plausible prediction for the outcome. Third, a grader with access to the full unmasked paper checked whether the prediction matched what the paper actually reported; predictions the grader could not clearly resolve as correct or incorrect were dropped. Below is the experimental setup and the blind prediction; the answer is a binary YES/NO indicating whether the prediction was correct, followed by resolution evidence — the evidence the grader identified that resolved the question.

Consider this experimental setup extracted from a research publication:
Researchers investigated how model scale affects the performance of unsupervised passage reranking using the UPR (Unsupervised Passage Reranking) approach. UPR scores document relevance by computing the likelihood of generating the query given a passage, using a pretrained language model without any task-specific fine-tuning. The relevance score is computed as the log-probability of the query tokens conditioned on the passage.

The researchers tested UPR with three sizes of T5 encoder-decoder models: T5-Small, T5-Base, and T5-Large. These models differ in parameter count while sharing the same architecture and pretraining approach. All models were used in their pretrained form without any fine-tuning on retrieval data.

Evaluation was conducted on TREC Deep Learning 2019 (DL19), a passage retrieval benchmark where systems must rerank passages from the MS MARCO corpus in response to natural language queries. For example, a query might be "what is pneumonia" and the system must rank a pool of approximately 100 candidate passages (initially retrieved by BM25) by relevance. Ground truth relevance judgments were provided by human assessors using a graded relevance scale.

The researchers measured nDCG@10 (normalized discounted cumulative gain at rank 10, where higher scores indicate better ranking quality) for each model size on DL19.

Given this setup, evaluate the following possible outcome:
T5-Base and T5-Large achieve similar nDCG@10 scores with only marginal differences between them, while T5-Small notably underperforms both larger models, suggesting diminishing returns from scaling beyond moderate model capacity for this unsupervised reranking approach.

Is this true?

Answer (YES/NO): NO